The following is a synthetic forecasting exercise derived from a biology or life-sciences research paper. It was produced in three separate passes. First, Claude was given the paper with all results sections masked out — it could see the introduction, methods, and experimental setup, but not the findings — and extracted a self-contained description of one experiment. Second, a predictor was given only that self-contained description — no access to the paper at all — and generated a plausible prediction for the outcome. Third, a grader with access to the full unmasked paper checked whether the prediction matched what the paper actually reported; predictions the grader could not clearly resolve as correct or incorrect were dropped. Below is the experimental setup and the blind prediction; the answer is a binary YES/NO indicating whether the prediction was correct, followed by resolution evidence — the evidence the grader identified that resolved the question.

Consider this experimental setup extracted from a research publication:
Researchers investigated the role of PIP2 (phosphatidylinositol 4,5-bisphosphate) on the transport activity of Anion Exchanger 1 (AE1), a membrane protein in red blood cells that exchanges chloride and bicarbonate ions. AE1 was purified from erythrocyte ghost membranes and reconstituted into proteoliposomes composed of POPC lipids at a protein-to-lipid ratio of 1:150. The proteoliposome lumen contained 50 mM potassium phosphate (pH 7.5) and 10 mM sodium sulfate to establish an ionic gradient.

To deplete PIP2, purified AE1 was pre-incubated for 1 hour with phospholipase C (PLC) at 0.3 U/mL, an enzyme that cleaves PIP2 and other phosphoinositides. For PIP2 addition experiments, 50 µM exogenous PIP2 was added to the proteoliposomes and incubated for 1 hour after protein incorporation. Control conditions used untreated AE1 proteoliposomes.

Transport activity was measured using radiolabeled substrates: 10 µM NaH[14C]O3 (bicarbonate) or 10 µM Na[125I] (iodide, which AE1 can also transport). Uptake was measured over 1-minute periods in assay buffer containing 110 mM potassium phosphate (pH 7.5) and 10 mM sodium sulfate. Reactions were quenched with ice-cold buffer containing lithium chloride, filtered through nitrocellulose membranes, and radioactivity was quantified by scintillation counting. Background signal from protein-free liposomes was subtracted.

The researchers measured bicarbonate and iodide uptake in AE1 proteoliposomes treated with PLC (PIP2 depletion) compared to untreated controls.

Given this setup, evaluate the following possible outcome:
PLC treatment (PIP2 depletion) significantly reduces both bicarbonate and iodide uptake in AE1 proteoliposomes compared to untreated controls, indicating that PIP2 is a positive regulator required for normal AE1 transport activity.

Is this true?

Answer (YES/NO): NO